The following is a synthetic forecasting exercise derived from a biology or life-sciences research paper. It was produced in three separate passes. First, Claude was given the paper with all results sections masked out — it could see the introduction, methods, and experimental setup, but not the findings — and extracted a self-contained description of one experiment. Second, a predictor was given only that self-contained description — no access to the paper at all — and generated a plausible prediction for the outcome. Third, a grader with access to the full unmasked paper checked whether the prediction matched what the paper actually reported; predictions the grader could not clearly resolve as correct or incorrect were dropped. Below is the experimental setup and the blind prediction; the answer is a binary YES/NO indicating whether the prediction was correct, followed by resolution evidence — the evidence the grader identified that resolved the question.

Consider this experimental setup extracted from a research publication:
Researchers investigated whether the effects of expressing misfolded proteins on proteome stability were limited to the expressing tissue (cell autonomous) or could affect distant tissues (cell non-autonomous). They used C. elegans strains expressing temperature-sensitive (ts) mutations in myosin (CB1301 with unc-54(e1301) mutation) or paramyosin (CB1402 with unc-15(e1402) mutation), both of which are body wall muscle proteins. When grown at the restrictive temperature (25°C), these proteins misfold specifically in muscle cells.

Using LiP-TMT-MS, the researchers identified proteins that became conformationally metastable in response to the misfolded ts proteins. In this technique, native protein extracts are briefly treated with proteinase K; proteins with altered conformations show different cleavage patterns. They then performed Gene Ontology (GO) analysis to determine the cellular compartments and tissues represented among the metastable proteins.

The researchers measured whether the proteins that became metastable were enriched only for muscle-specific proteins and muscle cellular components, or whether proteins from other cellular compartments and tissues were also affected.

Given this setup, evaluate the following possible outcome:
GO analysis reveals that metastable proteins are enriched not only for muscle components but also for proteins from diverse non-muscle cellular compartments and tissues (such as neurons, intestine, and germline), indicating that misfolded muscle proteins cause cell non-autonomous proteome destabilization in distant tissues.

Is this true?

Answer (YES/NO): YES